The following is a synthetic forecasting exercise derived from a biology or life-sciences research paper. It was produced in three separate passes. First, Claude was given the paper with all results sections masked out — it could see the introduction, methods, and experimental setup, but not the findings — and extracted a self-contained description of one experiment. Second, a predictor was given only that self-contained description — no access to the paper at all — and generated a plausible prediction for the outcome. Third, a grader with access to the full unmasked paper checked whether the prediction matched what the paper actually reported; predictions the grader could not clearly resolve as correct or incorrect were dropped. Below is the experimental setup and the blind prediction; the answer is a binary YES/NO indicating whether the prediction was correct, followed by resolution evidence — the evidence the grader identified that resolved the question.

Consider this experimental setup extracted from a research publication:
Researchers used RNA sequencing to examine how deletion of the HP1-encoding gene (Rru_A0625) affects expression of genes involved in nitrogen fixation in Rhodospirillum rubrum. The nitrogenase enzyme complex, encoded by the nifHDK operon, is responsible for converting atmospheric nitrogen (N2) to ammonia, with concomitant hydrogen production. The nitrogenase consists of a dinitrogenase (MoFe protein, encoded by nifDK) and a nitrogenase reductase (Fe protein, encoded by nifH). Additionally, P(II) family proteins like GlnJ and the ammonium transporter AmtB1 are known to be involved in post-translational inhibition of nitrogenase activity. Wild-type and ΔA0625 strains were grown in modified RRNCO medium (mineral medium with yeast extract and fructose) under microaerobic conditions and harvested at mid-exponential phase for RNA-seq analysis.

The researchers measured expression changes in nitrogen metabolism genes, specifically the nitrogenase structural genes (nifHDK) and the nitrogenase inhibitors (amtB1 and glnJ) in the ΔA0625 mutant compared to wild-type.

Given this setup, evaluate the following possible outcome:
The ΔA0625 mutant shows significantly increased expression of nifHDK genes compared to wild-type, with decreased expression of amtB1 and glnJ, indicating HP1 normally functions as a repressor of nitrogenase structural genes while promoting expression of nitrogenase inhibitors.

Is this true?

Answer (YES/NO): NO